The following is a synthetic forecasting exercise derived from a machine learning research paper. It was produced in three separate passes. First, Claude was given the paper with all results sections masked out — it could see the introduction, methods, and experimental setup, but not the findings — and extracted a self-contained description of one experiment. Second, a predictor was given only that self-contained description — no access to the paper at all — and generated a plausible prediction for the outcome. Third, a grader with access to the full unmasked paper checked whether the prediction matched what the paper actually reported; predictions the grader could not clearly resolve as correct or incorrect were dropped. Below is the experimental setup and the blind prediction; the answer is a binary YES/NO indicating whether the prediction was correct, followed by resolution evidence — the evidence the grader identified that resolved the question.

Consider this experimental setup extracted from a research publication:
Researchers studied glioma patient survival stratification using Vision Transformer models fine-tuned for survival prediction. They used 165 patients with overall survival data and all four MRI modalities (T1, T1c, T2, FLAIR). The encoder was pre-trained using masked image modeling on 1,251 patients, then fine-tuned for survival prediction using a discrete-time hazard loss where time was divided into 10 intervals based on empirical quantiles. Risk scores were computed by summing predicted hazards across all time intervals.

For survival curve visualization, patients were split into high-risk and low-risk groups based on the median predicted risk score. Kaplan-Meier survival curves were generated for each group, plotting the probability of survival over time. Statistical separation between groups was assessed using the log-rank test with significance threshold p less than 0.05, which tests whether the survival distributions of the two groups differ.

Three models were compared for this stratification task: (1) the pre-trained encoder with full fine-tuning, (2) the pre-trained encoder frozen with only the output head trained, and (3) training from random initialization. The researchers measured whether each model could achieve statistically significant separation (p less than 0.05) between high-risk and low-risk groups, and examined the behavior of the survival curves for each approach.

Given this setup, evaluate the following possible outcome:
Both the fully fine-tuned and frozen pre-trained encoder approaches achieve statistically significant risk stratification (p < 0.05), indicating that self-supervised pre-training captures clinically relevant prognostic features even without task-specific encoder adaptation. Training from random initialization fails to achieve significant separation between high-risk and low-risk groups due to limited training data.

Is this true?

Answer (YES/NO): NO